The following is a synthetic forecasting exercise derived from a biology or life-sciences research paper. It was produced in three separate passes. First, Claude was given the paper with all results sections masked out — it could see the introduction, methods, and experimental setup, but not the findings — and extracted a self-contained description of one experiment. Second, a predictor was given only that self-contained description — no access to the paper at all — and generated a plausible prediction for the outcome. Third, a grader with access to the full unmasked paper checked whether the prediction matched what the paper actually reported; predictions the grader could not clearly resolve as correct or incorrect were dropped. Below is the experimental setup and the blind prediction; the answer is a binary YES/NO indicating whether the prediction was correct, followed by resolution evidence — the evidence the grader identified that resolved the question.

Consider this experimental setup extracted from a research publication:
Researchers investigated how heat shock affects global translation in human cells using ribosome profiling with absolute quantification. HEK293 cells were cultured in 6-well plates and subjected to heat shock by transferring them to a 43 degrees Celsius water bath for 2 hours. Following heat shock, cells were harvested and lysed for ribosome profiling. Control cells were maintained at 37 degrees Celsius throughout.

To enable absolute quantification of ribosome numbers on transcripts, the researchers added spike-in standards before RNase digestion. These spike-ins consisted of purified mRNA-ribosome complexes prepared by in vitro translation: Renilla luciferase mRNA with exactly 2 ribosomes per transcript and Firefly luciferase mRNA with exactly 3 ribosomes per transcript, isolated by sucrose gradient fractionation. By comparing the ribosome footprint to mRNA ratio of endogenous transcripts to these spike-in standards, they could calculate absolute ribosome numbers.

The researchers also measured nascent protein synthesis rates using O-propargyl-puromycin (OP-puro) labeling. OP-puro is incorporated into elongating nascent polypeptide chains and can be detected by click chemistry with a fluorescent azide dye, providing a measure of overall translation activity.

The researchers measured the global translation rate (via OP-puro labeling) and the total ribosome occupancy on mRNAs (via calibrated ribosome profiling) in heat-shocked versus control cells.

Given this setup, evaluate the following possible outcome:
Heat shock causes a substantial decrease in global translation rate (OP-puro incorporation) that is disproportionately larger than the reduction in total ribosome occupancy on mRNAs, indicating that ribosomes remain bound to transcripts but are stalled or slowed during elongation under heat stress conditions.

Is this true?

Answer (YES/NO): NO